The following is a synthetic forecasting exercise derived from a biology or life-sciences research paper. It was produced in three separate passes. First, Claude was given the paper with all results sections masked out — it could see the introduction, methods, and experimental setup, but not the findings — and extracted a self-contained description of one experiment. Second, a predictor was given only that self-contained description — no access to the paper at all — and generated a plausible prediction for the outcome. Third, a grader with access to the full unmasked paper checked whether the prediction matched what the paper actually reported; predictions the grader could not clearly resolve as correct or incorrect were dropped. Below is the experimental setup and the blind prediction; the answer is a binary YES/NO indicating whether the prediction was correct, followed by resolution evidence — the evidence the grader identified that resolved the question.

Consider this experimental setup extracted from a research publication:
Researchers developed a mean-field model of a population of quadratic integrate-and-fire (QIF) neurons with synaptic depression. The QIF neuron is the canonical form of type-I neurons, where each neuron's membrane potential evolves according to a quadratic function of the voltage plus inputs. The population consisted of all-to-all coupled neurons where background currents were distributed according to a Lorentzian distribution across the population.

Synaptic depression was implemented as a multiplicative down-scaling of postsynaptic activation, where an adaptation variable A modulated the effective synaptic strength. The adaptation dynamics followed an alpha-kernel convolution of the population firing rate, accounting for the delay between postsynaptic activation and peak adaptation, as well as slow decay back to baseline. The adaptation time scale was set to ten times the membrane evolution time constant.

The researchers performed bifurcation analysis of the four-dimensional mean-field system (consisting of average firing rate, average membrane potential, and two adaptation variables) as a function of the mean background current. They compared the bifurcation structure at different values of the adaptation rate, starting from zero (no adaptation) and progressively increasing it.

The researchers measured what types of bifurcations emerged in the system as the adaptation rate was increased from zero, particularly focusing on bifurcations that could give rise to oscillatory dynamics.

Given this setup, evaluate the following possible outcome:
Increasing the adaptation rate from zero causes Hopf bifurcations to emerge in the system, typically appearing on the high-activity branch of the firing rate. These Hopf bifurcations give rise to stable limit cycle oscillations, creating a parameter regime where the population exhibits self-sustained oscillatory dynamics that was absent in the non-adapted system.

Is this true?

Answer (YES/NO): YES